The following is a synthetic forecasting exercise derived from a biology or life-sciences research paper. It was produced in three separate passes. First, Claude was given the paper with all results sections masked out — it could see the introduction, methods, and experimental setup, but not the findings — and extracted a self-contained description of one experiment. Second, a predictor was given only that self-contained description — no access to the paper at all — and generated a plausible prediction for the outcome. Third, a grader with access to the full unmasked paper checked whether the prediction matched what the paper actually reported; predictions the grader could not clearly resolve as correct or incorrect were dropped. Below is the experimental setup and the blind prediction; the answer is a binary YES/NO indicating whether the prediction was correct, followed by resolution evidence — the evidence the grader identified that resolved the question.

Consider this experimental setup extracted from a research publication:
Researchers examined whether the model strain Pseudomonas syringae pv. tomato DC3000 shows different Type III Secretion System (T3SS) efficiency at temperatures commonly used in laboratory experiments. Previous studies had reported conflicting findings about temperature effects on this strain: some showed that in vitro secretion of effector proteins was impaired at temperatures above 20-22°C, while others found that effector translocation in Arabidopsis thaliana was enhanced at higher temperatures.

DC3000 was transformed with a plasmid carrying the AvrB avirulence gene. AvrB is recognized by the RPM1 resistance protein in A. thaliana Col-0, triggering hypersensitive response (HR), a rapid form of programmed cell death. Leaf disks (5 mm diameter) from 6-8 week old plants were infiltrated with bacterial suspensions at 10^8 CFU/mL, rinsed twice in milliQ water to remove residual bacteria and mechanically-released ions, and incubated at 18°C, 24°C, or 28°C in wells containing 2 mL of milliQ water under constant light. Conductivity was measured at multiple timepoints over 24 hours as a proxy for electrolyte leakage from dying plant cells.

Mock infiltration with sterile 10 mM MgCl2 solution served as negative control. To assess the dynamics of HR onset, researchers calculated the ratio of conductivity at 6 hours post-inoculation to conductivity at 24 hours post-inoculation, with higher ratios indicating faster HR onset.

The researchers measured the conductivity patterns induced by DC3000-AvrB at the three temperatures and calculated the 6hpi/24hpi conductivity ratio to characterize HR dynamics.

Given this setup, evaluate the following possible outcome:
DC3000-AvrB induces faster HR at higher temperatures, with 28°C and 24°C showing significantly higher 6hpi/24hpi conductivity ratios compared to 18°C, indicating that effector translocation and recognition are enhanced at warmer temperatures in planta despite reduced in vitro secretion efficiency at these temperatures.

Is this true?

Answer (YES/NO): NO